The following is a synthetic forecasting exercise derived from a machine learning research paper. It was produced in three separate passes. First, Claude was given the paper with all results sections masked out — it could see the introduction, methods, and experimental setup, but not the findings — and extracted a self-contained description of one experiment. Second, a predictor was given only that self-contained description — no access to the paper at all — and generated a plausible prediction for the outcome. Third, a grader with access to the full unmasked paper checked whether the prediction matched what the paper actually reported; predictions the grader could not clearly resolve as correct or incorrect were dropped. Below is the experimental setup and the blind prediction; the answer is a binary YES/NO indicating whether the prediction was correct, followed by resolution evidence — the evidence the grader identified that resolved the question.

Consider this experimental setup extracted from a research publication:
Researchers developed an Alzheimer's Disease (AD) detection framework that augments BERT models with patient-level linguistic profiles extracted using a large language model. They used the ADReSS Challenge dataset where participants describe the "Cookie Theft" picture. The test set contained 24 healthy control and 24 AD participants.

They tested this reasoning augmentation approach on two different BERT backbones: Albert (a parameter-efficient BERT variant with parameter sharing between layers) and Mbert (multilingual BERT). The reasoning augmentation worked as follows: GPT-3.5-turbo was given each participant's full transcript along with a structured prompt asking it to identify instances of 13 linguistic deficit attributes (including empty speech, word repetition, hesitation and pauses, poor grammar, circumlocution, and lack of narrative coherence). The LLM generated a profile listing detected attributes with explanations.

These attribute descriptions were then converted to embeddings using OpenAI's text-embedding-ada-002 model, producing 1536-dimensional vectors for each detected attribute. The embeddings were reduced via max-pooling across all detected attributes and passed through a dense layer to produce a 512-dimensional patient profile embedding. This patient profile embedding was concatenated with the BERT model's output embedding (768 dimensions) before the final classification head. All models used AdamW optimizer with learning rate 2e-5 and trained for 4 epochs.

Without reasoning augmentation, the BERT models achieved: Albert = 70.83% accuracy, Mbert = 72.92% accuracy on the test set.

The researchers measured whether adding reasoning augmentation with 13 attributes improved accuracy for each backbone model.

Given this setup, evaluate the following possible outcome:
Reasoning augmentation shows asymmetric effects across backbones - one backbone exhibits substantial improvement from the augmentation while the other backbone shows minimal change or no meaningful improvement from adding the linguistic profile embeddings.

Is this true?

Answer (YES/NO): YES